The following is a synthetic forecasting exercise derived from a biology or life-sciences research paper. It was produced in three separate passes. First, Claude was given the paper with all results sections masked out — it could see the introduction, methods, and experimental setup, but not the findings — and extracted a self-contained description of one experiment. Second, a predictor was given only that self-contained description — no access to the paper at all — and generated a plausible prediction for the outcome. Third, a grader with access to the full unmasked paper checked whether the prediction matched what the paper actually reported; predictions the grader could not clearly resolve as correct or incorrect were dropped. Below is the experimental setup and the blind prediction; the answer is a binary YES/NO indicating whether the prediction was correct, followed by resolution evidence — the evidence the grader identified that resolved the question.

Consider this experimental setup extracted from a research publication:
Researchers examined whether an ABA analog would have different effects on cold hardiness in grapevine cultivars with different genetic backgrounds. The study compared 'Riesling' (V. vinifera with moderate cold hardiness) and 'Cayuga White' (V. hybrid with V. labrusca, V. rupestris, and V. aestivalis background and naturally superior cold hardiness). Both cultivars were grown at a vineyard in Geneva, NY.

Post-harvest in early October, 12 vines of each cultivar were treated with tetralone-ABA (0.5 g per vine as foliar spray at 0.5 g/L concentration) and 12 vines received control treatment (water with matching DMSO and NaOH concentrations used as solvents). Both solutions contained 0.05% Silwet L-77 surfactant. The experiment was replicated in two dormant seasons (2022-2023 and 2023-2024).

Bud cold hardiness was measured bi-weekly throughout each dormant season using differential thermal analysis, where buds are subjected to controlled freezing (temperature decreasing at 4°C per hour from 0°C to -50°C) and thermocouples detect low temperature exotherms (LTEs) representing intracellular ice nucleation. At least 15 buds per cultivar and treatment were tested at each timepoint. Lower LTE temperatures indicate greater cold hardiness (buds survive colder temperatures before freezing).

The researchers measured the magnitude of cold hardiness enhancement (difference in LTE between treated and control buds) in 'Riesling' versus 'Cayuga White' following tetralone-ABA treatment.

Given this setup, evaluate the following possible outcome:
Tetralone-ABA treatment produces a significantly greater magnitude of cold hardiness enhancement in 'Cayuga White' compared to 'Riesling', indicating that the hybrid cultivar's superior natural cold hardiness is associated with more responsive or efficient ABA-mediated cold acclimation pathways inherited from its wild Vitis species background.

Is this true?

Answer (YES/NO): NO